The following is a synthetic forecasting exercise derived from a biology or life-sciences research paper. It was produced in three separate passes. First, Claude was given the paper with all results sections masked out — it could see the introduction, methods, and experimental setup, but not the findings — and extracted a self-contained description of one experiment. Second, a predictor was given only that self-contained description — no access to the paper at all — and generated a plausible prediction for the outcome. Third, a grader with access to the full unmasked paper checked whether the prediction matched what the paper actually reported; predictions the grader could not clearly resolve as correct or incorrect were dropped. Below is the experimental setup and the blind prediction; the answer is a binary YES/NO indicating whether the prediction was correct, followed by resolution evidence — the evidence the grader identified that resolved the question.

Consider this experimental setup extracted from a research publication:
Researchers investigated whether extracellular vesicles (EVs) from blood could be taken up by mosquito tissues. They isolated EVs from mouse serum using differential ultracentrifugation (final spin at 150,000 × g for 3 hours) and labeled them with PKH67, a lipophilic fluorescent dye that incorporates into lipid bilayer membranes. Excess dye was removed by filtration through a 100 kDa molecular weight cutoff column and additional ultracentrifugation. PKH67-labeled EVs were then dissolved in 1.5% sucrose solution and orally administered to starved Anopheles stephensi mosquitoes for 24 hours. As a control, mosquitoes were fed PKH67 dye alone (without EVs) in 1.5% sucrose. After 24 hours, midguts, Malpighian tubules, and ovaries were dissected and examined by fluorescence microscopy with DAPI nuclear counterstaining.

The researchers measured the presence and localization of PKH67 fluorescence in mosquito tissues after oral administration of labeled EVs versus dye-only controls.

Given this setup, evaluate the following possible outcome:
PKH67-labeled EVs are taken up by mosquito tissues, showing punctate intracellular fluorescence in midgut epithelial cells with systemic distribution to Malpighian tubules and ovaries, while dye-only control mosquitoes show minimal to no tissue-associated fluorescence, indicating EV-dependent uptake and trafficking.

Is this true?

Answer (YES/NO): NO